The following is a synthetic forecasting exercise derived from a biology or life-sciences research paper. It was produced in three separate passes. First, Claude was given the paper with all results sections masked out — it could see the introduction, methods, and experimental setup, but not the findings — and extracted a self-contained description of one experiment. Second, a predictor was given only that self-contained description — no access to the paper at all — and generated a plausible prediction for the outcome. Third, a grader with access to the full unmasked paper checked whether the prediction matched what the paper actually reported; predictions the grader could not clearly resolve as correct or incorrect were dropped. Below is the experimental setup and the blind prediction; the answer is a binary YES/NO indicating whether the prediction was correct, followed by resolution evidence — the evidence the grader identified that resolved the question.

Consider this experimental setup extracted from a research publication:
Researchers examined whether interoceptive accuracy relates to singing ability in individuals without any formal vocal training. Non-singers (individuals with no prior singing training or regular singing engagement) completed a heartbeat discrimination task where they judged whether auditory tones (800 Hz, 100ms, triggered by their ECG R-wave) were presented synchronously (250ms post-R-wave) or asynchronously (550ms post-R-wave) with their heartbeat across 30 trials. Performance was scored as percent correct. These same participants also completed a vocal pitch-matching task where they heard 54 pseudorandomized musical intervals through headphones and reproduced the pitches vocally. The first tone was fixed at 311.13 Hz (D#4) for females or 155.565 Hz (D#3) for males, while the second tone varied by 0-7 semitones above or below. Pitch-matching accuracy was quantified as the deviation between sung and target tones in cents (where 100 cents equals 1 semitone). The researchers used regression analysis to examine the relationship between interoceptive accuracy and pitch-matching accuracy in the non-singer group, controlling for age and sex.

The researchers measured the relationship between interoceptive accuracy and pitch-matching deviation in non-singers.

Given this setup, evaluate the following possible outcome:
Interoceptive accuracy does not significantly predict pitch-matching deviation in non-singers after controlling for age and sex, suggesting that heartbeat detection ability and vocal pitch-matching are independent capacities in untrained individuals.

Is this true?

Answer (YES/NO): NO